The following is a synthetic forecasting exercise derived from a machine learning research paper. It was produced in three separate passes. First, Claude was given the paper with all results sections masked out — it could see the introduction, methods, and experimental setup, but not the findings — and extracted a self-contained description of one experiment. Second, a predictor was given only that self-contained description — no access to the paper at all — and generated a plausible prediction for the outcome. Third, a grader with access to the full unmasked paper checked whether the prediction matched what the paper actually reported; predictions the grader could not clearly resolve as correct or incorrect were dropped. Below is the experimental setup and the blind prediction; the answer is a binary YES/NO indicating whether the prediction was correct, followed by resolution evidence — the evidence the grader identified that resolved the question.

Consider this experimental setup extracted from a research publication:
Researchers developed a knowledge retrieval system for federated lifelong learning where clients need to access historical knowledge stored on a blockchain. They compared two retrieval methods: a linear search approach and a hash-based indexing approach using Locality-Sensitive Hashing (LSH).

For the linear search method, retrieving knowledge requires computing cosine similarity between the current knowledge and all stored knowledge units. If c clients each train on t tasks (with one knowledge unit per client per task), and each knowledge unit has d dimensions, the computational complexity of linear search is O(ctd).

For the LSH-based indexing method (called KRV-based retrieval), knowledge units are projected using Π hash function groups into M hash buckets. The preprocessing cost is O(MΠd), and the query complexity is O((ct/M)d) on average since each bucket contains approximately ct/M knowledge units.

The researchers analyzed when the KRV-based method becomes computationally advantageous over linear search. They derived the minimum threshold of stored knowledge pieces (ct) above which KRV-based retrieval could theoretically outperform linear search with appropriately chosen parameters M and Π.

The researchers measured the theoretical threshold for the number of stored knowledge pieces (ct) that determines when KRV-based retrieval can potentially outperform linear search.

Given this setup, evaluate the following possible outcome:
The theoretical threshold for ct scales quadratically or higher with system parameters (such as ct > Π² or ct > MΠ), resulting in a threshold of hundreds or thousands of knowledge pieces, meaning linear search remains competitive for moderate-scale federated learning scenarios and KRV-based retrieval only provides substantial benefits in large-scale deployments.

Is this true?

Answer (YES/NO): NO